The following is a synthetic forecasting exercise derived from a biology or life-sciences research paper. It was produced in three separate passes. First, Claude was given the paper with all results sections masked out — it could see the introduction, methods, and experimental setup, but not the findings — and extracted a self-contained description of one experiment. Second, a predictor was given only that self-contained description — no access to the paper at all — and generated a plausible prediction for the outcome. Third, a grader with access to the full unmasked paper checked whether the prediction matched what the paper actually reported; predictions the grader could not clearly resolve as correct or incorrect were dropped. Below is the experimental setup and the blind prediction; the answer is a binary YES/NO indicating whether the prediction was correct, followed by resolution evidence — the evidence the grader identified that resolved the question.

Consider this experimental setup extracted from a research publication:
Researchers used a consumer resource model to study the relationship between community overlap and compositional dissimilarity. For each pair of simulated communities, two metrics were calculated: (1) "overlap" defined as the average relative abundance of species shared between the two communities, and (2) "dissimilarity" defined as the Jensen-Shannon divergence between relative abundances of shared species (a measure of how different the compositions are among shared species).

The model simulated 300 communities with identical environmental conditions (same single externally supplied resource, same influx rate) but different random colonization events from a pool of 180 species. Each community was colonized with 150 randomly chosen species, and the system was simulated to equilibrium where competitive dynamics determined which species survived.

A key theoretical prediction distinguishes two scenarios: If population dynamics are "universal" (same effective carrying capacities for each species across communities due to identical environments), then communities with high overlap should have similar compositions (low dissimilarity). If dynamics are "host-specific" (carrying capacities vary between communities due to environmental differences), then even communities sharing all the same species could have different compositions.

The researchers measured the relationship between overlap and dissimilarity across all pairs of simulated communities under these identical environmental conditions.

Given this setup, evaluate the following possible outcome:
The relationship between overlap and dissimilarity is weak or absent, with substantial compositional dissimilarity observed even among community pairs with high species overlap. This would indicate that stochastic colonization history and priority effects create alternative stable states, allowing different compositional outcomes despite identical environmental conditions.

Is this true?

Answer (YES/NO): NO